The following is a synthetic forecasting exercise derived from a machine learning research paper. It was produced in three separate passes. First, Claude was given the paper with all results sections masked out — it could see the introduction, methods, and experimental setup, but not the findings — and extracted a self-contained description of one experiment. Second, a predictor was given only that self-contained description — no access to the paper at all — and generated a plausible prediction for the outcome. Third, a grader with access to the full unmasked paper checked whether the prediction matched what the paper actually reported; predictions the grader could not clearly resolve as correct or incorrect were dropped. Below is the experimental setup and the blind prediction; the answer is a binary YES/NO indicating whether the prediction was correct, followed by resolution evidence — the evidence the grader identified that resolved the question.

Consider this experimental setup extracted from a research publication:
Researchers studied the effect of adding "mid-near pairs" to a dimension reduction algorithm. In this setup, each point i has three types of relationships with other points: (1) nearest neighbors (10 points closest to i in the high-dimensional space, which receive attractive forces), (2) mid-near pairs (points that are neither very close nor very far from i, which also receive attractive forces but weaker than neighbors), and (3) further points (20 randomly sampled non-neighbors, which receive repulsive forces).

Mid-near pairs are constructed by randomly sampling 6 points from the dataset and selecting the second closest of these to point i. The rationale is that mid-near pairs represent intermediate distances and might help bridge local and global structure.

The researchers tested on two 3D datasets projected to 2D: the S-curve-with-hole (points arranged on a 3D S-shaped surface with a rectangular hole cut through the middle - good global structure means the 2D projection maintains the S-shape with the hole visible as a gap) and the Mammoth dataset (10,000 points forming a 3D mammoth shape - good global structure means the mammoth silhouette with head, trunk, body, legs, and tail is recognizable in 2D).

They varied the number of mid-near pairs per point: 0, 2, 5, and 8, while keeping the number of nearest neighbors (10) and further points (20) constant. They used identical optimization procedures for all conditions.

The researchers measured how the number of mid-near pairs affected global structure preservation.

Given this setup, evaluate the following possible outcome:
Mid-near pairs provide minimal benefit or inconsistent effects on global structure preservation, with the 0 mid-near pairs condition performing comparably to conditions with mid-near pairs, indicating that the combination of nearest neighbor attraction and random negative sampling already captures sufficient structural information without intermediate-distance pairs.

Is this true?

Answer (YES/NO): NO